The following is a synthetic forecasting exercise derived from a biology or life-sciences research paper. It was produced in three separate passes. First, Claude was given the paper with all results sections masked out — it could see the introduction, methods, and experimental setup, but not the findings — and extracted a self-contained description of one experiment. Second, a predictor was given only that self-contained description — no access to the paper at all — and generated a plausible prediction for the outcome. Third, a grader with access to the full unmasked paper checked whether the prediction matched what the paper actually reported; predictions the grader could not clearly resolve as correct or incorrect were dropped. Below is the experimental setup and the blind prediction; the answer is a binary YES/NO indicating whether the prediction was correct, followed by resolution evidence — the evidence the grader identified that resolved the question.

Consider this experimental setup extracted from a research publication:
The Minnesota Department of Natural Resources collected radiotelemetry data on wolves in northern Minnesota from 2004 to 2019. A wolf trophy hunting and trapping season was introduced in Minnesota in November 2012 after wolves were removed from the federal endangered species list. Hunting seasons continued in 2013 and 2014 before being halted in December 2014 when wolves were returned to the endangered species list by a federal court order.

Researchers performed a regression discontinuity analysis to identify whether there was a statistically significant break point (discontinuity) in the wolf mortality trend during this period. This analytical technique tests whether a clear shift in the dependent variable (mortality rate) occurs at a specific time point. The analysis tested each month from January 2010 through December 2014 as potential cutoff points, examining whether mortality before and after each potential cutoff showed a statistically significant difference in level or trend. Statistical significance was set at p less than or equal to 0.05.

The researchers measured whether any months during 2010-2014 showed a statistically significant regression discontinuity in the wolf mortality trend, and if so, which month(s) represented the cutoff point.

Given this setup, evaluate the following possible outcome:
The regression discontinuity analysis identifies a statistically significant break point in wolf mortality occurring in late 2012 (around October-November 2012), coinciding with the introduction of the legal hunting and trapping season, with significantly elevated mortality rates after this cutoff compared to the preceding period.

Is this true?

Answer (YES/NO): YES